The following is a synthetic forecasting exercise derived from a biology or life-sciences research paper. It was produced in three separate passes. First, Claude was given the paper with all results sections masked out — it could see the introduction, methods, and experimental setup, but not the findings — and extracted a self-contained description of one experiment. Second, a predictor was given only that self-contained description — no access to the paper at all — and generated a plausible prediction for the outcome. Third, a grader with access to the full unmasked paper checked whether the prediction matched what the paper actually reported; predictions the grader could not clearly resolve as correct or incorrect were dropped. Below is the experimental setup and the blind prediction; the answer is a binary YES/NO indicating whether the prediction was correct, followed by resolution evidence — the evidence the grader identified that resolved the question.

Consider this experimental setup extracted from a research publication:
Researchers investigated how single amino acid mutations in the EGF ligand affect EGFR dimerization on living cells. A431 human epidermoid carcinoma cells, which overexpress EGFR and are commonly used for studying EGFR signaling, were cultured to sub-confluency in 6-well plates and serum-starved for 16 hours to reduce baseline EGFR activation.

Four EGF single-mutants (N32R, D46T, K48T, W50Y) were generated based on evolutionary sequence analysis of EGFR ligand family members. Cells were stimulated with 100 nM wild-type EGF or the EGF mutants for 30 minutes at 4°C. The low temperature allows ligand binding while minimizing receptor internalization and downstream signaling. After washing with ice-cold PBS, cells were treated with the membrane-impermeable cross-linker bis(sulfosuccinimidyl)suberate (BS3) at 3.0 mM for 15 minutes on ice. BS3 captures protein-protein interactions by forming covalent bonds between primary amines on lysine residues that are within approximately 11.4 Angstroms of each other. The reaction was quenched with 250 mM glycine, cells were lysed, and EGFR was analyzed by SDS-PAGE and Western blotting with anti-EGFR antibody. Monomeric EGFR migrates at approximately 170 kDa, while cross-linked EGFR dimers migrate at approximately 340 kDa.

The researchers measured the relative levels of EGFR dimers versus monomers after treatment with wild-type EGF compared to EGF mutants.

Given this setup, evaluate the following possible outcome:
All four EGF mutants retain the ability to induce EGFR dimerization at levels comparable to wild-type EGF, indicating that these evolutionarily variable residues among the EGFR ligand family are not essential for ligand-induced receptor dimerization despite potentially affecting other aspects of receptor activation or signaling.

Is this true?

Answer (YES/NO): NO